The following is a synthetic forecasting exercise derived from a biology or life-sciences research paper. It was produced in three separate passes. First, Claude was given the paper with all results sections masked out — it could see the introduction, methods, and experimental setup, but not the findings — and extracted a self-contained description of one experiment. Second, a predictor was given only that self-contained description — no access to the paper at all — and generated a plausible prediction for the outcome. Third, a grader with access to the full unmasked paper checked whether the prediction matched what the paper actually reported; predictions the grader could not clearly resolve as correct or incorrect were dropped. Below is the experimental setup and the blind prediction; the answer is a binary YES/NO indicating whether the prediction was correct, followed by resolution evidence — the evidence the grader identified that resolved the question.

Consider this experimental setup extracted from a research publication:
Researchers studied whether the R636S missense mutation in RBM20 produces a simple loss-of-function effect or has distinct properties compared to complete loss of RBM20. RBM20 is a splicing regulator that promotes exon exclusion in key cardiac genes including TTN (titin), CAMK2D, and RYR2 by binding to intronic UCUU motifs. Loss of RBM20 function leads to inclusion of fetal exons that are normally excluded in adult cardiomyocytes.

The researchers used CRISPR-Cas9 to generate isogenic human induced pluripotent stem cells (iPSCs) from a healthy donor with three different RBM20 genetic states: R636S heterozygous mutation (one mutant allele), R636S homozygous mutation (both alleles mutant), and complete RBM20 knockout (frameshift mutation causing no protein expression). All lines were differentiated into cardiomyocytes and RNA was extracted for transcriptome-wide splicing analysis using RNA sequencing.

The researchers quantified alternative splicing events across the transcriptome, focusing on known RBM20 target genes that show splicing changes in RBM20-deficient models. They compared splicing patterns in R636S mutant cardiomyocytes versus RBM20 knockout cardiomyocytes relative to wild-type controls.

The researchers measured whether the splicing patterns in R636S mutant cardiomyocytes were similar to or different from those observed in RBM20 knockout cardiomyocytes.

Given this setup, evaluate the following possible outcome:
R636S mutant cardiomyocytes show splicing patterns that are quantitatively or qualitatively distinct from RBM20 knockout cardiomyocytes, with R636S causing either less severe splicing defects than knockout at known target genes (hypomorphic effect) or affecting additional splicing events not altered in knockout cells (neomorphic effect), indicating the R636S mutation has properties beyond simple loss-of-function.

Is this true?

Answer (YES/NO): YES